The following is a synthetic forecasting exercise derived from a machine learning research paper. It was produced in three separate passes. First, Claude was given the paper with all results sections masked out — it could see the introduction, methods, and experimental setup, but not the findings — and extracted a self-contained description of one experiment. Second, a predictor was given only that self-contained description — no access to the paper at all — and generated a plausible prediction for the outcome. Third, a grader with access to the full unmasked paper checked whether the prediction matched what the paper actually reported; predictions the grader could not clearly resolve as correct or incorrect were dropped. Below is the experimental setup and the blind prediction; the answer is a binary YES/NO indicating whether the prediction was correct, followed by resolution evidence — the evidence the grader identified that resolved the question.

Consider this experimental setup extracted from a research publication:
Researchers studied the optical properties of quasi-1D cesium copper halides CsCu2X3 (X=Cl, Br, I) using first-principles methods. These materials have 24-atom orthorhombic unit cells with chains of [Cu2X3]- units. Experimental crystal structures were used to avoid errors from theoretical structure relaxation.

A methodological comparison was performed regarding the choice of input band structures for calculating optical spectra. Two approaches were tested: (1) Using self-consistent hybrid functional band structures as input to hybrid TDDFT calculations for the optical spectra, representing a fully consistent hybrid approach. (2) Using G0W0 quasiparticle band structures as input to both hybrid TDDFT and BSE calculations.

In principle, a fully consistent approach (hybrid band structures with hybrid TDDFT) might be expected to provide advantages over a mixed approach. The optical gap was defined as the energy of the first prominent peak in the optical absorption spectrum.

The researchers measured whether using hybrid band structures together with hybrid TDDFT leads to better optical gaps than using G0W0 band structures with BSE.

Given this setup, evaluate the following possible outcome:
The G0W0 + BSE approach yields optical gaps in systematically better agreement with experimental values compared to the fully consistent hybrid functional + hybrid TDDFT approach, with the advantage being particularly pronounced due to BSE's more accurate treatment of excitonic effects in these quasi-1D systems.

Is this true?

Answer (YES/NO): NO